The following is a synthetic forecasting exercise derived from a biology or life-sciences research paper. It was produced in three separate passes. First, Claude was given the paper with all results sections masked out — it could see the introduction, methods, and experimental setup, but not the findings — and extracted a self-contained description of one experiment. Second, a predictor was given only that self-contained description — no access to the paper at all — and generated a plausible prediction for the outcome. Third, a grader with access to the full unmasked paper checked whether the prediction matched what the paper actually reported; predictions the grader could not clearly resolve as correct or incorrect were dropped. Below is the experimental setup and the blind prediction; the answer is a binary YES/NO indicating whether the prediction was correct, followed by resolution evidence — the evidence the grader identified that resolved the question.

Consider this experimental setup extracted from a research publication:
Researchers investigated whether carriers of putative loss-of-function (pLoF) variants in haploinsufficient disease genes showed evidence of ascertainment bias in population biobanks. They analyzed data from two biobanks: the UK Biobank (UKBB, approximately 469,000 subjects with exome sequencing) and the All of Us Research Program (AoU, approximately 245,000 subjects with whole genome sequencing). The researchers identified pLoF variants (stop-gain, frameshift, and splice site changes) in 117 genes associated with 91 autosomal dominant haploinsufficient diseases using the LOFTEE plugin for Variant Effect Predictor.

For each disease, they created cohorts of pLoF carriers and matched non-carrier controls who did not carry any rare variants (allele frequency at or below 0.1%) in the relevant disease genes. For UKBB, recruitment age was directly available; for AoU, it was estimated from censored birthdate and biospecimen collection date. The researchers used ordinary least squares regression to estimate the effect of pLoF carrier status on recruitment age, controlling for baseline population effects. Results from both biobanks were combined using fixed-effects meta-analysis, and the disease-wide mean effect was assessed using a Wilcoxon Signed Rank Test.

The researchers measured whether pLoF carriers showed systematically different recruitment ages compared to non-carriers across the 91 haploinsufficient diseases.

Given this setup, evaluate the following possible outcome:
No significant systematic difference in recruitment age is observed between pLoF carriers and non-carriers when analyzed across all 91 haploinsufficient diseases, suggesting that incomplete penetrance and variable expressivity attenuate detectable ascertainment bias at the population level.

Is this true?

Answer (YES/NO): NO